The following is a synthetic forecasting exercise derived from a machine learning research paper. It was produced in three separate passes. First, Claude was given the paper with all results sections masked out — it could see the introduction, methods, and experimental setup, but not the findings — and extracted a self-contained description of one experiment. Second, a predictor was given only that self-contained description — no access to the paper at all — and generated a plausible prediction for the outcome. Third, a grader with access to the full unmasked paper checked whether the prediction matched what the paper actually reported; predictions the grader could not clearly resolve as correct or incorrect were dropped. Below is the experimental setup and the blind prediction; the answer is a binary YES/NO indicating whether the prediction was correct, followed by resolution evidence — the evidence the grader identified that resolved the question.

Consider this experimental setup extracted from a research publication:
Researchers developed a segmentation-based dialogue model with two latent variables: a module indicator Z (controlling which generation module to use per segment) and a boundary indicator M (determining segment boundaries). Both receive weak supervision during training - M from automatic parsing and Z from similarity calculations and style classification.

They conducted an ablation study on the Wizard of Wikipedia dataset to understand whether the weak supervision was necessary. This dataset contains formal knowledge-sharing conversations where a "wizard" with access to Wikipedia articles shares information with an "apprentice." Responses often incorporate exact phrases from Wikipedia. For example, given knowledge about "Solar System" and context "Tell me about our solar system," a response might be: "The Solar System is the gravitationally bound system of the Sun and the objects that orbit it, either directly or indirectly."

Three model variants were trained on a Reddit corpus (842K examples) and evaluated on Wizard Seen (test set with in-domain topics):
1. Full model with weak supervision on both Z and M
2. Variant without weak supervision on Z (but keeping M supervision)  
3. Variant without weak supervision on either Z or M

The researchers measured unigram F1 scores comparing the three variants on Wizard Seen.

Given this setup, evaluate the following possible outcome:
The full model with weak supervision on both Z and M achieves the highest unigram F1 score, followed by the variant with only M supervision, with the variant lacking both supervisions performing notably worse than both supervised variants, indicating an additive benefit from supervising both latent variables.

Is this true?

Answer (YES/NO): NO